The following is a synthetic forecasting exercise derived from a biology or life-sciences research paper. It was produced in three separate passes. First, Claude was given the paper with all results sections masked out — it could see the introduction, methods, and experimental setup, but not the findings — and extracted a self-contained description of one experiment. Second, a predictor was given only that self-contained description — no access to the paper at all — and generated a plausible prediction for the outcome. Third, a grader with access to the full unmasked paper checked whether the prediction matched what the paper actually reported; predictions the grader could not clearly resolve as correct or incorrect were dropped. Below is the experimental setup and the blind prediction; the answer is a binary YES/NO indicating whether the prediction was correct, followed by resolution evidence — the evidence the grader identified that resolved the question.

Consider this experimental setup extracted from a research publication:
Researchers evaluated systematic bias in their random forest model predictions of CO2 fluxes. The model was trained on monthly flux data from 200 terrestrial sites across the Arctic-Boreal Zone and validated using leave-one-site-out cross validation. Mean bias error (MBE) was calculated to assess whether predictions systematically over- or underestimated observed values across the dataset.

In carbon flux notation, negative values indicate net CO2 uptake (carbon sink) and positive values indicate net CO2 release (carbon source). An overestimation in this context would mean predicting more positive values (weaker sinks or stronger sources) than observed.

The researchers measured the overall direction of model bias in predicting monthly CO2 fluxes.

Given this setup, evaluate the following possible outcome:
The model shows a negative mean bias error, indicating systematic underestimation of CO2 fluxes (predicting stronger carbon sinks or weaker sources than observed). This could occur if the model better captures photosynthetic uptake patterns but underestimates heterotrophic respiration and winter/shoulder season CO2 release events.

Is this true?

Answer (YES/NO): NO